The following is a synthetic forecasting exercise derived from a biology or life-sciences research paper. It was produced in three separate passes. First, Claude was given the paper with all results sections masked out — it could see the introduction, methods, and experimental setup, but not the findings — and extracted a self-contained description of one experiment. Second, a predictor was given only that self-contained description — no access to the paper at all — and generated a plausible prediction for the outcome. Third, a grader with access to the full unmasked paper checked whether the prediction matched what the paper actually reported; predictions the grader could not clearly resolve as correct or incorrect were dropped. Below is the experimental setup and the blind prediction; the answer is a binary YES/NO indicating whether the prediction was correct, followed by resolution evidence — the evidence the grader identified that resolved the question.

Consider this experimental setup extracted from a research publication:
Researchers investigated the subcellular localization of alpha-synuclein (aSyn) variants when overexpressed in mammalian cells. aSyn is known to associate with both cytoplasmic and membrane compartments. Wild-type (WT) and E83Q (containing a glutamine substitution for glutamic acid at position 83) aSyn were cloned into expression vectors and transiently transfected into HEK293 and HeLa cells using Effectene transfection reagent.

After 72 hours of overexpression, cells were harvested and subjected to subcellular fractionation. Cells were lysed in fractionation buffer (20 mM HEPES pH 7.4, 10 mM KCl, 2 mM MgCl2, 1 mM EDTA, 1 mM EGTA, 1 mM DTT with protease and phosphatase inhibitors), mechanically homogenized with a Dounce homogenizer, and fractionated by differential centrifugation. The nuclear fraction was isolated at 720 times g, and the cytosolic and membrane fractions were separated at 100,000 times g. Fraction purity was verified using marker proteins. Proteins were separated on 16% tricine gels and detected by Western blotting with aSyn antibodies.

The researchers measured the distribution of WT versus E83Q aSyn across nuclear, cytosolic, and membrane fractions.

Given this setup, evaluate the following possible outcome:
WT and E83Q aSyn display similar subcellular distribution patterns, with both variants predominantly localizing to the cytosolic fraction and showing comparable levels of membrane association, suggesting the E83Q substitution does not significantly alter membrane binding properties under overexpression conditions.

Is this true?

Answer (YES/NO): YES